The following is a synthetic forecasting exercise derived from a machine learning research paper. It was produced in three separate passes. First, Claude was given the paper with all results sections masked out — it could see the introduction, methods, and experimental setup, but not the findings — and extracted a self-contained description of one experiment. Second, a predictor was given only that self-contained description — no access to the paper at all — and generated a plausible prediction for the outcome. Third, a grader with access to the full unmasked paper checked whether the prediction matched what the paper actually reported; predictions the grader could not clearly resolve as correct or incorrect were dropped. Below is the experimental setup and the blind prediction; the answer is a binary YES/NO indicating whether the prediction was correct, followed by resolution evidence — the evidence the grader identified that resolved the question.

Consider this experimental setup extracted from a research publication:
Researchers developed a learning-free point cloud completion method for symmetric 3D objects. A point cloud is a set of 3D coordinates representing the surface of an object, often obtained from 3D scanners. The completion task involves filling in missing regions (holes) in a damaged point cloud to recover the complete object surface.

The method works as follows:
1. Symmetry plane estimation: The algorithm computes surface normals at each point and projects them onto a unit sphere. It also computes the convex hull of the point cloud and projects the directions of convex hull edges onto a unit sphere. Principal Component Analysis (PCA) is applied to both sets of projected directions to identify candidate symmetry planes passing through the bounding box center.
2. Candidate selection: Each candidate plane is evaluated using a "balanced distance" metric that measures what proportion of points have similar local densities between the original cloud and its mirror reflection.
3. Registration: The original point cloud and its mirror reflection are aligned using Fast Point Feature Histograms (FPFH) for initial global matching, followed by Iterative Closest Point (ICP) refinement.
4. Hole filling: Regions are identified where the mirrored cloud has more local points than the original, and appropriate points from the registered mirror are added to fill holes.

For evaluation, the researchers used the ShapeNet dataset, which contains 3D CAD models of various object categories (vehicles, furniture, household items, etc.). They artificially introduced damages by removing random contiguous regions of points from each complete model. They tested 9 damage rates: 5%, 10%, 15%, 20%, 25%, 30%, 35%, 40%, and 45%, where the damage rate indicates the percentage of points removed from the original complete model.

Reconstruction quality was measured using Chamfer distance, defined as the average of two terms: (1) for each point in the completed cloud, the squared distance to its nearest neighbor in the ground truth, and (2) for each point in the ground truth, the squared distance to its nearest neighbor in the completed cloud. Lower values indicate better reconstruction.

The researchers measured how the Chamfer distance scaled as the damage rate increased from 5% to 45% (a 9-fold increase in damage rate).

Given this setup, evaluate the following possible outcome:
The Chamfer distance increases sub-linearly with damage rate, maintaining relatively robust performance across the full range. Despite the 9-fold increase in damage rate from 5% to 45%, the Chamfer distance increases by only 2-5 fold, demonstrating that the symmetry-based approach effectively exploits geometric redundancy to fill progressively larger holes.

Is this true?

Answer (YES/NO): YES